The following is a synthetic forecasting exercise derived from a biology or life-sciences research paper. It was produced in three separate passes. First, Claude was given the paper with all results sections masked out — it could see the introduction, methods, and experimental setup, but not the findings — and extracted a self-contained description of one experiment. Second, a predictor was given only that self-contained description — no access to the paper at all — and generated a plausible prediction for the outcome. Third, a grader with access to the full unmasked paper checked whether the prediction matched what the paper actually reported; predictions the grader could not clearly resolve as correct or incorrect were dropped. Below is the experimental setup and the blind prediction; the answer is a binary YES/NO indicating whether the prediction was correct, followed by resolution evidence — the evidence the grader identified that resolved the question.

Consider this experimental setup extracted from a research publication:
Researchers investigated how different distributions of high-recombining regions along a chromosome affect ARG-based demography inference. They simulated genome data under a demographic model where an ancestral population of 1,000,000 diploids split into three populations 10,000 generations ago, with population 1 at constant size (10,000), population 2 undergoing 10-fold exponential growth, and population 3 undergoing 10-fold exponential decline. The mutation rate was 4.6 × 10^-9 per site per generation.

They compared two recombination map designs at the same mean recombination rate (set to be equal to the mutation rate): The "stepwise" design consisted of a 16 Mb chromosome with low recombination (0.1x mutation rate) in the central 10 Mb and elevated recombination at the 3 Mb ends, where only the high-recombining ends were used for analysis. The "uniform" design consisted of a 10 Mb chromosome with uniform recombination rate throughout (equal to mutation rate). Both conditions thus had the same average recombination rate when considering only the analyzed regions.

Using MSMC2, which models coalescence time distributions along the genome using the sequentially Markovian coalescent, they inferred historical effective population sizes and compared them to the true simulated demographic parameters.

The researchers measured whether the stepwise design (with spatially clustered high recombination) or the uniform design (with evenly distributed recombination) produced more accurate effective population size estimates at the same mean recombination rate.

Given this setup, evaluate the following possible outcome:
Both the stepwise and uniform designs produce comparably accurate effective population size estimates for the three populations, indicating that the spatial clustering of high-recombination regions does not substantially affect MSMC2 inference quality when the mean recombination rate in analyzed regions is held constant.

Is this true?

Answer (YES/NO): YES